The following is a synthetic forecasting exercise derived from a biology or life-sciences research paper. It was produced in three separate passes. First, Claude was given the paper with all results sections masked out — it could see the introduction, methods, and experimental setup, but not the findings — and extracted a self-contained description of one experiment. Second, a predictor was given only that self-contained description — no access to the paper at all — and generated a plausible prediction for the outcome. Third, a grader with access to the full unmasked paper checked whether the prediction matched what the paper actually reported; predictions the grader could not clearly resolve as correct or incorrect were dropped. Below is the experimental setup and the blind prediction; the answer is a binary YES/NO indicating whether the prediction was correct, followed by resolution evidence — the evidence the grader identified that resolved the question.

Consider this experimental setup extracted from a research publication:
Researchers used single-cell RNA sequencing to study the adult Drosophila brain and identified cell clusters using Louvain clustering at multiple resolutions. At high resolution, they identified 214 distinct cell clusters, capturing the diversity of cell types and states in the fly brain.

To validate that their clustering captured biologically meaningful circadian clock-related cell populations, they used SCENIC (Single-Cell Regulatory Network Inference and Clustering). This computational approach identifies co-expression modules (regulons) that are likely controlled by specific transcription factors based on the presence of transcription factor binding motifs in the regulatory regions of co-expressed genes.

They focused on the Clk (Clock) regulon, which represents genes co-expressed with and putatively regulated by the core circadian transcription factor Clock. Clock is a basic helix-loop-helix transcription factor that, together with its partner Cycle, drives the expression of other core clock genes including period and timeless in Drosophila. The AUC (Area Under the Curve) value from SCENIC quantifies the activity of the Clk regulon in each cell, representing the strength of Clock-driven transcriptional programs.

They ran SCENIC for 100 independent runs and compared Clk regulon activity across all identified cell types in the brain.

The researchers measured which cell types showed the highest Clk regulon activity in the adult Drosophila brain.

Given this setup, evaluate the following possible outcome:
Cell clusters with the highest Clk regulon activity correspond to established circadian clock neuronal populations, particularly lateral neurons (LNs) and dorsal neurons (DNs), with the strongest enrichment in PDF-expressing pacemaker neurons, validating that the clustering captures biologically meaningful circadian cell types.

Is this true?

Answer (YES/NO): NO